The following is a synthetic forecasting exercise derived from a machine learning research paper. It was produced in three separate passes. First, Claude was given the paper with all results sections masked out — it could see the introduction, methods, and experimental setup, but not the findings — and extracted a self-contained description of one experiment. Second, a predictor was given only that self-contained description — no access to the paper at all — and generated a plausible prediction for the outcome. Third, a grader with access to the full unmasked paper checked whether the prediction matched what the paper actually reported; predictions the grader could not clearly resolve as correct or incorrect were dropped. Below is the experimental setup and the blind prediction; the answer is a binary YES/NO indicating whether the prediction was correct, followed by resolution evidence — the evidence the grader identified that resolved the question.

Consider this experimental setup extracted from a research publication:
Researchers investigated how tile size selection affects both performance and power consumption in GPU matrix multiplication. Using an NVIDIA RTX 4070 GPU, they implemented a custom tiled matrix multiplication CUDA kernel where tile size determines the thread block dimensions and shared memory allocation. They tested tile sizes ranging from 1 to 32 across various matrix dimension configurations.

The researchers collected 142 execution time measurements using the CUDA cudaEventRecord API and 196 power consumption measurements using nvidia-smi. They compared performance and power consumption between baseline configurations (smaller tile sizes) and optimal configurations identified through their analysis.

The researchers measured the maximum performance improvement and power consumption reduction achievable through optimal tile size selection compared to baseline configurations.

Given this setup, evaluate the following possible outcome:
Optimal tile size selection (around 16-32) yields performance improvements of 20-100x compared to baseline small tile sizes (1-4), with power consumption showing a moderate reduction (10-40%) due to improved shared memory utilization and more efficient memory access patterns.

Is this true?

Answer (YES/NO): NO